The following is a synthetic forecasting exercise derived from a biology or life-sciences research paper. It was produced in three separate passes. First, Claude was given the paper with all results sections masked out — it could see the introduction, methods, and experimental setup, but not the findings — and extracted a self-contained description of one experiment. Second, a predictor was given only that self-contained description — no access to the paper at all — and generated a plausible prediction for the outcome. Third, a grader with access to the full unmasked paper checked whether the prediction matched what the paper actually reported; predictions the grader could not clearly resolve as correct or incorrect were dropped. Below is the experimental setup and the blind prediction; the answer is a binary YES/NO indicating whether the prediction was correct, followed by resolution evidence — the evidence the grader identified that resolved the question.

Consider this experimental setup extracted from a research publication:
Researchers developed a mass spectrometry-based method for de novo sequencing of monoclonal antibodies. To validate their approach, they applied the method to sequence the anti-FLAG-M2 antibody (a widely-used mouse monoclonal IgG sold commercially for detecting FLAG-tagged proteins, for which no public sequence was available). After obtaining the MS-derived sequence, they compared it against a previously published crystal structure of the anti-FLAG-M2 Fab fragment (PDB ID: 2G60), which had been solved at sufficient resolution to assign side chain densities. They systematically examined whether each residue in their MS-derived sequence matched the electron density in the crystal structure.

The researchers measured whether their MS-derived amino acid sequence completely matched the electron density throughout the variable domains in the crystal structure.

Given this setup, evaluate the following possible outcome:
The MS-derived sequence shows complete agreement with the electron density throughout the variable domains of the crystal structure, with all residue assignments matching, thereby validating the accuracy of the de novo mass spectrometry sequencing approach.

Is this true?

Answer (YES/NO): NO